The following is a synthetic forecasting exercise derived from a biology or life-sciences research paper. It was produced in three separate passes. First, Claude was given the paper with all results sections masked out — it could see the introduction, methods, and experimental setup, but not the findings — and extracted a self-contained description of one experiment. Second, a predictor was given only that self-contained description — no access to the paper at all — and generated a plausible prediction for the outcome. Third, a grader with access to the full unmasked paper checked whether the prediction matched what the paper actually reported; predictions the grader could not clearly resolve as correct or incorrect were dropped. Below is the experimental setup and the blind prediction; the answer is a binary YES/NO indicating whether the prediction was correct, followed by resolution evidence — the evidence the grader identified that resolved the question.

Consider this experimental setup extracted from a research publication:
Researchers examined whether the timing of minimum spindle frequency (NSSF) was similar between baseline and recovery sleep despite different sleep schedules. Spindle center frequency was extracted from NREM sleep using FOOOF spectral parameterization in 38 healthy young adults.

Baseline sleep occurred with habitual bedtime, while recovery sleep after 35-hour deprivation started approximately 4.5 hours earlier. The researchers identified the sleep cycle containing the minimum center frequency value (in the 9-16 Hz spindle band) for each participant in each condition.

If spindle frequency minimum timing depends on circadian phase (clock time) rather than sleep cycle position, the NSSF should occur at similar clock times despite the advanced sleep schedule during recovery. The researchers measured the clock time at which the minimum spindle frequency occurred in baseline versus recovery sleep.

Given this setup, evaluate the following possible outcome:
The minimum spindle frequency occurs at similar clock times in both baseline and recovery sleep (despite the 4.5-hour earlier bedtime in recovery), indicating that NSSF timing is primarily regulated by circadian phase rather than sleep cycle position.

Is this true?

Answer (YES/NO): NO